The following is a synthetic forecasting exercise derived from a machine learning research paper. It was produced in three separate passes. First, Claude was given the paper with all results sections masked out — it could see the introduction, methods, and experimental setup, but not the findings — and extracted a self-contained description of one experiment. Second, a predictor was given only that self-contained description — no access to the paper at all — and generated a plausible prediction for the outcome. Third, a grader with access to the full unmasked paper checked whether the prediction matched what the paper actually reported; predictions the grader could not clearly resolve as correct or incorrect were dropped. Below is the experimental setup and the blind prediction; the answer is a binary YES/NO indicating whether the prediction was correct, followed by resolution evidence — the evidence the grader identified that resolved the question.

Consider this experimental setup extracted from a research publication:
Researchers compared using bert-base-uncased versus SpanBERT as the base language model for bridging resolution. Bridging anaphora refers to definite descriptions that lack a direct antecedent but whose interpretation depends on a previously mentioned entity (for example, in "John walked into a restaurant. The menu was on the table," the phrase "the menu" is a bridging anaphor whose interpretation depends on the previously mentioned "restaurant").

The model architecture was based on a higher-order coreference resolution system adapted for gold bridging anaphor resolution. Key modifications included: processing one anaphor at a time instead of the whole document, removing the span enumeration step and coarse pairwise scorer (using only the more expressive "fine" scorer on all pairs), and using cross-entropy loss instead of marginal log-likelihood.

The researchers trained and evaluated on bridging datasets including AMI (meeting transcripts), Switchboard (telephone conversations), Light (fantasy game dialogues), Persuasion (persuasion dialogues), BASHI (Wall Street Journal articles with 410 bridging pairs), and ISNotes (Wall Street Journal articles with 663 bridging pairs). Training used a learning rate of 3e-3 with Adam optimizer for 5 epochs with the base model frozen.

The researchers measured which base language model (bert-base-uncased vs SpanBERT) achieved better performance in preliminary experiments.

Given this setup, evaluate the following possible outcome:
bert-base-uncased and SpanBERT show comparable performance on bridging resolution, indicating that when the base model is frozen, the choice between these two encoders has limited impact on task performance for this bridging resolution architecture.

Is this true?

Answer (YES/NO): NO